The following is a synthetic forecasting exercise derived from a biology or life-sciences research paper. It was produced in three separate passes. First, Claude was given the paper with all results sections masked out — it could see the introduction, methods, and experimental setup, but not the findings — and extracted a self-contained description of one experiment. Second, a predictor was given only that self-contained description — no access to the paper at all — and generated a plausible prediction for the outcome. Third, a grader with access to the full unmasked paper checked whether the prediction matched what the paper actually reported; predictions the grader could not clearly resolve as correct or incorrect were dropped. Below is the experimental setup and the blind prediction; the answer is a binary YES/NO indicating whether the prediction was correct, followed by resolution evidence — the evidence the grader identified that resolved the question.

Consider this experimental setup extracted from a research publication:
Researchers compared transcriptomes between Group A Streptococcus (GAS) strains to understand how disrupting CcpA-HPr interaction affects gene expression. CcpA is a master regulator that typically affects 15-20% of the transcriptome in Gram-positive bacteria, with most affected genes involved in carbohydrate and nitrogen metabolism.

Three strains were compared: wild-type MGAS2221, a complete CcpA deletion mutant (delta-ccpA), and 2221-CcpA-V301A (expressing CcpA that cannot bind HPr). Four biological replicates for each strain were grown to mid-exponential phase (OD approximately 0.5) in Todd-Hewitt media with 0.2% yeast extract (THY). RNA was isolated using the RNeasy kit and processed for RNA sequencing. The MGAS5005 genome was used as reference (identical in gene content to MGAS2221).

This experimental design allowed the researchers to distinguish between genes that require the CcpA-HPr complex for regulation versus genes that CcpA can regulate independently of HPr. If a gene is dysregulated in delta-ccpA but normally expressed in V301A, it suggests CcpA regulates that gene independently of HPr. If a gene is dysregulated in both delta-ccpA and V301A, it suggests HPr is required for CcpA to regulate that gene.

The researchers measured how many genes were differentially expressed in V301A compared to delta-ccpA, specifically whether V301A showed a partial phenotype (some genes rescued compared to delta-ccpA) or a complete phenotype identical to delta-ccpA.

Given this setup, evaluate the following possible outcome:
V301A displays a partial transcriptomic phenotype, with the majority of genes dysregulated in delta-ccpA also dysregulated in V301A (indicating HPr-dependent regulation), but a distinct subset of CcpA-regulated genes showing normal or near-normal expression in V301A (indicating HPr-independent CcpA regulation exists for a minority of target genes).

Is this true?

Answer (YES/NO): NO